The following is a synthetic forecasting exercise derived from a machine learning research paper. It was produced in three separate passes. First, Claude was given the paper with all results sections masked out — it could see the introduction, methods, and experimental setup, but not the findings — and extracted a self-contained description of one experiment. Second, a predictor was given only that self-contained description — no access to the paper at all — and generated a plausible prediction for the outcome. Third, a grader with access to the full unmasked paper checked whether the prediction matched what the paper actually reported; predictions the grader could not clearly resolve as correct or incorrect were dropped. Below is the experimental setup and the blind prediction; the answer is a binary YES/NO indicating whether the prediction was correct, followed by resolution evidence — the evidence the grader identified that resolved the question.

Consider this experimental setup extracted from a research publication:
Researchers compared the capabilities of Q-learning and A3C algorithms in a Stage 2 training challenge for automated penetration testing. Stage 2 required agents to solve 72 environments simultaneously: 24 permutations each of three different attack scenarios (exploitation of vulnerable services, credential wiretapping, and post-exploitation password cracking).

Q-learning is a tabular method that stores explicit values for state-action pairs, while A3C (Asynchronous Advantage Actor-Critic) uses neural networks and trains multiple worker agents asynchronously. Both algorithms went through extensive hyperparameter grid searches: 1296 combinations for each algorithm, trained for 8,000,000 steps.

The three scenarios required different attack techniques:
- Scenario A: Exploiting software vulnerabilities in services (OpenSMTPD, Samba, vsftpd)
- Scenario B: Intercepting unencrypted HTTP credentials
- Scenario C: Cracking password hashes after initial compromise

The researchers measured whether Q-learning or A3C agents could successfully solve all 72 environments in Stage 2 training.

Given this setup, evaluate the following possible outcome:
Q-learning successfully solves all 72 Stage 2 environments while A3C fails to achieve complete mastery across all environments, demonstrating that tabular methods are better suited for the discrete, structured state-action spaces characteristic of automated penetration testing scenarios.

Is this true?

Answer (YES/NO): NO